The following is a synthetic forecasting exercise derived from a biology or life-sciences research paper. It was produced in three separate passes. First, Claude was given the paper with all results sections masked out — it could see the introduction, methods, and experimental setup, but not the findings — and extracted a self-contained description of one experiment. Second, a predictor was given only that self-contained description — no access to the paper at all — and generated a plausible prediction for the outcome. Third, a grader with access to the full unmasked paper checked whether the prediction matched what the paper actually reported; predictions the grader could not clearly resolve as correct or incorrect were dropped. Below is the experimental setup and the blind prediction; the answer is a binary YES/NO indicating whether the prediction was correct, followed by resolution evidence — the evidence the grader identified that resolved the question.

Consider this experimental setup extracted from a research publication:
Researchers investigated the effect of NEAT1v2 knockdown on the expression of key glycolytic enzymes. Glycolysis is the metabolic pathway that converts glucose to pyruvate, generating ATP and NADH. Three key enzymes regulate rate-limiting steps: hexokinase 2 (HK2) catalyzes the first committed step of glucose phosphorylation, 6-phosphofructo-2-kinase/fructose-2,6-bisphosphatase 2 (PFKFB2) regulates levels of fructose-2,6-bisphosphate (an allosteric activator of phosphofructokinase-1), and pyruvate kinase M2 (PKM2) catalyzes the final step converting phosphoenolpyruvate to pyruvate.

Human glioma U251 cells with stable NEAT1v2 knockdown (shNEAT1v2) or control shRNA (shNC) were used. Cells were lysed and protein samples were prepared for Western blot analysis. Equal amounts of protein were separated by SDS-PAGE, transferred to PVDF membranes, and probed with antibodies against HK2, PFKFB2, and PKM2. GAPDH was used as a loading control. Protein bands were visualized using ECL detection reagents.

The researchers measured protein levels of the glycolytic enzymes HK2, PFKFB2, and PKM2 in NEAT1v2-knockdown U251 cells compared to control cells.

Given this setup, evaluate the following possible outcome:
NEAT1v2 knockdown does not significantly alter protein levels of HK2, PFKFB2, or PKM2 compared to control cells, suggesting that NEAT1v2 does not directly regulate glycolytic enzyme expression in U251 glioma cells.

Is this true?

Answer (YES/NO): NO